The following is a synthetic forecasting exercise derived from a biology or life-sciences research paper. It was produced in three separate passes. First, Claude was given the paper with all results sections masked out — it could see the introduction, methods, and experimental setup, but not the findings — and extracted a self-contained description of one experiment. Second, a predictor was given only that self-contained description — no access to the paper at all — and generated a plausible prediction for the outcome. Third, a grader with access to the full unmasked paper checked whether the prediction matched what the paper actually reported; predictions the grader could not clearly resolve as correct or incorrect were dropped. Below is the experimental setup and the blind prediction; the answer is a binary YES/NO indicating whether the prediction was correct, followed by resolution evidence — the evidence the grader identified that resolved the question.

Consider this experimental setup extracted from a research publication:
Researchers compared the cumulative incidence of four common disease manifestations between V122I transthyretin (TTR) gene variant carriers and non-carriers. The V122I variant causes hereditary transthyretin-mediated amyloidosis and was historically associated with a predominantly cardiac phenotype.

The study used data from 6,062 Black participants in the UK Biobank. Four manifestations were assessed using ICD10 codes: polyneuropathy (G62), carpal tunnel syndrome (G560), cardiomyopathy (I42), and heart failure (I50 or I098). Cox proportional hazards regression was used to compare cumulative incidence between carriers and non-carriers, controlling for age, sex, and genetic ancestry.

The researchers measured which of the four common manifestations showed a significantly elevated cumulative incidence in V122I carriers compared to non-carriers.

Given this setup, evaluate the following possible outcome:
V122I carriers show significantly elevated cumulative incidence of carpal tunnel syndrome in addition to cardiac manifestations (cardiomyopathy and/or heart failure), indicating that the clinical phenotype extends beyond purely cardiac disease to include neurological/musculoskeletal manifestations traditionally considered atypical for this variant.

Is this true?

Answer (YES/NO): NO